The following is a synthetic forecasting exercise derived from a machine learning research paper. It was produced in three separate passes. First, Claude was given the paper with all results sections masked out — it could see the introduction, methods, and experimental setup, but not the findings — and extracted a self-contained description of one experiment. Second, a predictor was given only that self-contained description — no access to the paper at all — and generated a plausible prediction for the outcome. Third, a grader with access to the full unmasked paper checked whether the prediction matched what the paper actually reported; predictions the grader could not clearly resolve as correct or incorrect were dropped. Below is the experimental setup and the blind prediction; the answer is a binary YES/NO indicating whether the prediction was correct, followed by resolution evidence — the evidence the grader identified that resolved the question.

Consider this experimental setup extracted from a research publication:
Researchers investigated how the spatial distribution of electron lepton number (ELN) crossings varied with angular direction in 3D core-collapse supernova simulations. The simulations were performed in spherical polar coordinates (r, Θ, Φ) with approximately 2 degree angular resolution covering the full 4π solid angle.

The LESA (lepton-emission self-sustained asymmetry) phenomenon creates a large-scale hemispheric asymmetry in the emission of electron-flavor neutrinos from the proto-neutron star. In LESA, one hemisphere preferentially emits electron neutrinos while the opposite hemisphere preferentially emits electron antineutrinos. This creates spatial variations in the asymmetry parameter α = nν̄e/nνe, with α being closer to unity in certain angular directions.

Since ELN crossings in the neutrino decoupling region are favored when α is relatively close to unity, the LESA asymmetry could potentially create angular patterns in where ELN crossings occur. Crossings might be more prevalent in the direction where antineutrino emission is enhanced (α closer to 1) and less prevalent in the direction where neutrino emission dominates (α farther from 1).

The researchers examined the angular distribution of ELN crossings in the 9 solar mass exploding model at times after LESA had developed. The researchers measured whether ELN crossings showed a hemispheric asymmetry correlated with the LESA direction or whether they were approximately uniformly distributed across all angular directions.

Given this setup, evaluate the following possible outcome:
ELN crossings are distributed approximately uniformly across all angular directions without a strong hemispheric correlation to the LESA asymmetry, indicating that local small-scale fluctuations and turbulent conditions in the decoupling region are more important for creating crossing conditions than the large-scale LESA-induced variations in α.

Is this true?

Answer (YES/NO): NO